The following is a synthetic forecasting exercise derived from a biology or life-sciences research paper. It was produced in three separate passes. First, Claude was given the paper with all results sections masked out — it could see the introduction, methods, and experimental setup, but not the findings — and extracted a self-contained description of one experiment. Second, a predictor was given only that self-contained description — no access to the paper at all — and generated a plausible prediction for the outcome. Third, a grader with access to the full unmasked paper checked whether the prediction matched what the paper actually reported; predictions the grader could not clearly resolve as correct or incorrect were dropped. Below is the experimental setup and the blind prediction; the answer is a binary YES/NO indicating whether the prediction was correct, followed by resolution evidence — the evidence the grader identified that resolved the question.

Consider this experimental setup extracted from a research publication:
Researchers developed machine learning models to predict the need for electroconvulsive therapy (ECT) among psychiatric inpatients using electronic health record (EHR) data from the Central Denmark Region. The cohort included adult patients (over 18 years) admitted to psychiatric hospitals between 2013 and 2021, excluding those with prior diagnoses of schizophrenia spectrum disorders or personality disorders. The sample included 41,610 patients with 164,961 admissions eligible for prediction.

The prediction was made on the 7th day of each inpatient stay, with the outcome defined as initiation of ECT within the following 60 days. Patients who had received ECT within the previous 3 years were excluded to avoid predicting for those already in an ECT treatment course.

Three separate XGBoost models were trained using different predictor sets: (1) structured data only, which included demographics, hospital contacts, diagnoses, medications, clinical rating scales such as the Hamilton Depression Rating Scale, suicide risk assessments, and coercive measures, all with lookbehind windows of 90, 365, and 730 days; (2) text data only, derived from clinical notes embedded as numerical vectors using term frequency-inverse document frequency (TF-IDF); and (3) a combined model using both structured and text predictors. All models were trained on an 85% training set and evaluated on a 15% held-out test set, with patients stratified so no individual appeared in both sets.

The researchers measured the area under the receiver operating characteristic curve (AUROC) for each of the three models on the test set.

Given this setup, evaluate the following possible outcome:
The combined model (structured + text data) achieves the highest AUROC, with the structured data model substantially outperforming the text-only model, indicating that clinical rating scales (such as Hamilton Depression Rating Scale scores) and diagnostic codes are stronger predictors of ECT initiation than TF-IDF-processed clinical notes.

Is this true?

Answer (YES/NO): NO